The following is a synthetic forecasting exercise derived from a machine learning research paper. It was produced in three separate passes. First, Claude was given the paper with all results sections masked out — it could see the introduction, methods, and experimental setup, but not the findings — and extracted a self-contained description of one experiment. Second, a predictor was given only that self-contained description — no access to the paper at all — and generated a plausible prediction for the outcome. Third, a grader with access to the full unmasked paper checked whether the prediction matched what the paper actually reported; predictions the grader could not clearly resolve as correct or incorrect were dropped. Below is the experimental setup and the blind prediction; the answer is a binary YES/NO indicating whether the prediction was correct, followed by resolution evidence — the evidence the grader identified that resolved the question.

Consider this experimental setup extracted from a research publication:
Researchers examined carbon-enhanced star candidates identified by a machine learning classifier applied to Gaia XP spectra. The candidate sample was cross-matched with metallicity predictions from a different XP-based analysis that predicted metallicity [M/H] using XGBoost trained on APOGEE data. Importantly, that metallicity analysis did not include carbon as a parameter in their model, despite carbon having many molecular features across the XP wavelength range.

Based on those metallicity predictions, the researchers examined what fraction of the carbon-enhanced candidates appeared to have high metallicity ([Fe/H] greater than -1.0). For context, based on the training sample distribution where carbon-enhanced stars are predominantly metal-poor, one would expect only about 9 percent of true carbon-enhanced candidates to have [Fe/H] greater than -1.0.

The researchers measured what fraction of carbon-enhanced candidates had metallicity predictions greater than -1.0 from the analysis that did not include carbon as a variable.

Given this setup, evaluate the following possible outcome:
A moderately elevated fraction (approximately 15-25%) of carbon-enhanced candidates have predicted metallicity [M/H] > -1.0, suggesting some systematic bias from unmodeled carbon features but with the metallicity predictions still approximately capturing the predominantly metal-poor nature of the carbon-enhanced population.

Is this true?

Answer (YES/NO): NO